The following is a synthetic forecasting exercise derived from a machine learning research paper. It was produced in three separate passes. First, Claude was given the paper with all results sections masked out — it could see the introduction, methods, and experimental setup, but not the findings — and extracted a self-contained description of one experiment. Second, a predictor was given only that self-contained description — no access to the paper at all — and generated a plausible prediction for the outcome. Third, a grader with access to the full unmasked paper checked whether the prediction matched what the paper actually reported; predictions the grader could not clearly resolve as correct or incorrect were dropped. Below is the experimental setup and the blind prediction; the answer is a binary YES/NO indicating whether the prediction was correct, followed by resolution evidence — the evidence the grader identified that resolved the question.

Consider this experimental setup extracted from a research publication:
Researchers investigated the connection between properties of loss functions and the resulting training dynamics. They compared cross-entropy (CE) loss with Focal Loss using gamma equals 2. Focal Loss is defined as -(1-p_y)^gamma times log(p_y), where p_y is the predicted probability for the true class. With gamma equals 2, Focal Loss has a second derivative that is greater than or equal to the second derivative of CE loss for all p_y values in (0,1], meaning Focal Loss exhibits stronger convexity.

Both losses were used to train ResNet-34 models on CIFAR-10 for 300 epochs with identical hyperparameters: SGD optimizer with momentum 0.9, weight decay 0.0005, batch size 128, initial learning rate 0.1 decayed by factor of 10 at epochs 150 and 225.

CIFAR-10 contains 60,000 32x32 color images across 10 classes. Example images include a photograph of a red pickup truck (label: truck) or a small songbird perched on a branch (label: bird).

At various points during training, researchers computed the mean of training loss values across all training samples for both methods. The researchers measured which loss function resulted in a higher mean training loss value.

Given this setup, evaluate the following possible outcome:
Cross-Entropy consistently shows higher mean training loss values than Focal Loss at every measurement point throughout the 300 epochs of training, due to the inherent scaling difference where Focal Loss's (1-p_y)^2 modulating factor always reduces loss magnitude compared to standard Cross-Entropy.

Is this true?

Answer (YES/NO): NO